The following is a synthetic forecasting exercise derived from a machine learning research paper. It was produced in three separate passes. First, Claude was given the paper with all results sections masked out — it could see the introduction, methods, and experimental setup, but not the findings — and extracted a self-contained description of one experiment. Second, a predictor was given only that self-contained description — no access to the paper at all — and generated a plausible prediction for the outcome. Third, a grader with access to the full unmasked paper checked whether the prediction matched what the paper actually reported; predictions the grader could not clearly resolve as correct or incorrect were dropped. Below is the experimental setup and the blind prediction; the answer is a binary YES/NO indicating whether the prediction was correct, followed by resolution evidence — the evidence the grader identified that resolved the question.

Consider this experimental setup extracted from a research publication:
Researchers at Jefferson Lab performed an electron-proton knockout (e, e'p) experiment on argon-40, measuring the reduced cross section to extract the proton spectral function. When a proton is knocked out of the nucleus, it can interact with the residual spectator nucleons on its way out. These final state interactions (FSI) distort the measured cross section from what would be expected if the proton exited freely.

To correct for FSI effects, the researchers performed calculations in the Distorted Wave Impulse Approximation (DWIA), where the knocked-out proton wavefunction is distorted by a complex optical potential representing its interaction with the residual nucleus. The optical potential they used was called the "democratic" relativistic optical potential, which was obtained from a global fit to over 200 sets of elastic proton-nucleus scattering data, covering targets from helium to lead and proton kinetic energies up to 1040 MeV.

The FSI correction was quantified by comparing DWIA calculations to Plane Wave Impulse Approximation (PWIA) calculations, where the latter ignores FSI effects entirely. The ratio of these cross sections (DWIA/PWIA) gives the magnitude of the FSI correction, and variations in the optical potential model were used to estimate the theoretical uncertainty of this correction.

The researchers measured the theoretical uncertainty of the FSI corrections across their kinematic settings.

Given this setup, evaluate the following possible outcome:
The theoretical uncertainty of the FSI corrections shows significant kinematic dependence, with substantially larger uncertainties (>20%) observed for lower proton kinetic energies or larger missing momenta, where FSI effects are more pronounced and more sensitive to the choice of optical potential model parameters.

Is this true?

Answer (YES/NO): NO